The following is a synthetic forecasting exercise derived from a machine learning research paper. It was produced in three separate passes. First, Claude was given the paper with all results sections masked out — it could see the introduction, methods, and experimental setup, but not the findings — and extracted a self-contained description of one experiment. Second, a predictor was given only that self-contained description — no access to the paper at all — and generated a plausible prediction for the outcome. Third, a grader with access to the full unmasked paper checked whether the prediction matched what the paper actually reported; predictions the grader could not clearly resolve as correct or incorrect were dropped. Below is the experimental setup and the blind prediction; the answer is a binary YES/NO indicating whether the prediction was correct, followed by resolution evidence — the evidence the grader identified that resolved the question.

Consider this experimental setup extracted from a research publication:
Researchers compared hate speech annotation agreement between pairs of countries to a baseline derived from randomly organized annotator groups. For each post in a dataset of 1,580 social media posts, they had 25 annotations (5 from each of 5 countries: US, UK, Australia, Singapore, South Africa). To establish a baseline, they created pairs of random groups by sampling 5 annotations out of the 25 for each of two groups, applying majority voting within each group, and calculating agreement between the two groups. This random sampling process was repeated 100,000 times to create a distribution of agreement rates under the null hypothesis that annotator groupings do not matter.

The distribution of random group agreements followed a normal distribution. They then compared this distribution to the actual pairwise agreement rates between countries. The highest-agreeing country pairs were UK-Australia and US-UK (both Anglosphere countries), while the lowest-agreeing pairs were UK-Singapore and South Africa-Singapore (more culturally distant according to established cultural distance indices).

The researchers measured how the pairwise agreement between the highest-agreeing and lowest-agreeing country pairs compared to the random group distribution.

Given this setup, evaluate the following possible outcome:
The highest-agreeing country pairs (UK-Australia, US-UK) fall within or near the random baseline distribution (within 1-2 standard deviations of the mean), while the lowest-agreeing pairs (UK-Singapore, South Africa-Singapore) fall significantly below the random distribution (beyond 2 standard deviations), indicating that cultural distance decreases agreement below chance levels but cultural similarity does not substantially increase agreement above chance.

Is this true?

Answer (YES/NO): NO